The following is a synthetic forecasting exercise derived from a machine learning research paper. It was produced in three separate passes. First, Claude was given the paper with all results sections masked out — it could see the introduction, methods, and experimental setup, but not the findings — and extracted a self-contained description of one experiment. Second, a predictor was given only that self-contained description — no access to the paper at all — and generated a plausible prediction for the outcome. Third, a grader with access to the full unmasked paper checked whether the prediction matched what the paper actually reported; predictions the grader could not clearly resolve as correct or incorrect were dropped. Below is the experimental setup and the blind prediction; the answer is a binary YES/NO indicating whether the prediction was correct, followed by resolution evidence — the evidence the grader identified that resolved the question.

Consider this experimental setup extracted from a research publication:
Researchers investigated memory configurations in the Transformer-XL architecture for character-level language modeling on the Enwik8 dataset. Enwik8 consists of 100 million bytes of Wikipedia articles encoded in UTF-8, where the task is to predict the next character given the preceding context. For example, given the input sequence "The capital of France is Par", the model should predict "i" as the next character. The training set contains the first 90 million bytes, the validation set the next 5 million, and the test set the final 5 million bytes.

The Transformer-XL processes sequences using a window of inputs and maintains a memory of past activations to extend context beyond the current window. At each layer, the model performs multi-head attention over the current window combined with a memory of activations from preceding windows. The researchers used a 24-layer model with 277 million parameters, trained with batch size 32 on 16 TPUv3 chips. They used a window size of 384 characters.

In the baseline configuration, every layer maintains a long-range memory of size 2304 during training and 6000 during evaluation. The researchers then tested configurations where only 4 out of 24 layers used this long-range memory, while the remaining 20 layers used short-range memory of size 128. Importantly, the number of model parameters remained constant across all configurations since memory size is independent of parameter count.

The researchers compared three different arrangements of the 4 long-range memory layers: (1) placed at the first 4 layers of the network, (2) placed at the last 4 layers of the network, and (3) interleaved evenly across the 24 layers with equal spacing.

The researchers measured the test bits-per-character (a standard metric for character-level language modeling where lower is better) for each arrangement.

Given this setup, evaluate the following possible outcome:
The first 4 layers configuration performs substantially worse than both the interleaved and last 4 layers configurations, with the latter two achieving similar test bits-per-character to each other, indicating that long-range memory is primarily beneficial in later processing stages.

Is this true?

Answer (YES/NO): YES